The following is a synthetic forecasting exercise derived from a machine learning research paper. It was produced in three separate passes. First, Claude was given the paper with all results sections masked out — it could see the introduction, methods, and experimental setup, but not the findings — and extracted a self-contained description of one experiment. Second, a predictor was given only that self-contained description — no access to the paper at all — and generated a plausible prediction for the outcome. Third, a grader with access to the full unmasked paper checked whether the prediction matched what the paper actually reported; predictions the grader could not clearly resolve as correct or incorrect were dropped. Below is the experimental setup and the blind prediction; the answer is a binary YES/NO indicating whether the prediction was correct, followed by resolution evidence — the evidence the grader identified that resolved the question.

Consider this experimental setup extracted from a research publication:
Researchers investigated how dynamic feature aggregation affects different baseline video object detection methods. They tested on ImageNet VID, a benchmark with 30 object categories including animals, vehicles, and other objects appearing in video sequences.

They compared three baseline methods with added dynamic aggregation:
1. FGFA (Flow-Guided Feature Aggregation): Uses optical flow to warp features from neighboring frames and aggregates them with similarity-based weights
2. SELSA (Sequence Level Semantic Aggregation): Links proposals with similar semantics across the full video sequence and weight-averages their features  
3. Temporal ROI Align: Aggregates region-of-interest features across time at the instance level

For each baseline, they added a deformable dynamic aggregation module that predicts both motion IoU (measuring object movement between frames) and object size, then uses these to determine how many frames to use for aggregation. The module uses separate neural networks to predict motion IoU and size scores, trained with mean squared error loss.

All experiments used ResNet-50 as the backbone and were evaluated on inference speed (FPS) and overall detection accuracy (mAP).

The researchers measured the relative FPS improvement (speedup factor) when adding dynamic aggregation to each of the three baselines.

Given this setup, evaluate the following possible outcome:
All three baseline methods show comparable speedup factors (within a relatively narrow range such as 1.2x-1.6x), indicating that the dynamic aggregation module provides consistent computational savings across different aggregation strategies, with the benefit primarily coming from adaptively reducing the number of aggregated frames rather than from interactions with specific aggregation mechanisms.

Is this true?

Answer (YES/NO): NO